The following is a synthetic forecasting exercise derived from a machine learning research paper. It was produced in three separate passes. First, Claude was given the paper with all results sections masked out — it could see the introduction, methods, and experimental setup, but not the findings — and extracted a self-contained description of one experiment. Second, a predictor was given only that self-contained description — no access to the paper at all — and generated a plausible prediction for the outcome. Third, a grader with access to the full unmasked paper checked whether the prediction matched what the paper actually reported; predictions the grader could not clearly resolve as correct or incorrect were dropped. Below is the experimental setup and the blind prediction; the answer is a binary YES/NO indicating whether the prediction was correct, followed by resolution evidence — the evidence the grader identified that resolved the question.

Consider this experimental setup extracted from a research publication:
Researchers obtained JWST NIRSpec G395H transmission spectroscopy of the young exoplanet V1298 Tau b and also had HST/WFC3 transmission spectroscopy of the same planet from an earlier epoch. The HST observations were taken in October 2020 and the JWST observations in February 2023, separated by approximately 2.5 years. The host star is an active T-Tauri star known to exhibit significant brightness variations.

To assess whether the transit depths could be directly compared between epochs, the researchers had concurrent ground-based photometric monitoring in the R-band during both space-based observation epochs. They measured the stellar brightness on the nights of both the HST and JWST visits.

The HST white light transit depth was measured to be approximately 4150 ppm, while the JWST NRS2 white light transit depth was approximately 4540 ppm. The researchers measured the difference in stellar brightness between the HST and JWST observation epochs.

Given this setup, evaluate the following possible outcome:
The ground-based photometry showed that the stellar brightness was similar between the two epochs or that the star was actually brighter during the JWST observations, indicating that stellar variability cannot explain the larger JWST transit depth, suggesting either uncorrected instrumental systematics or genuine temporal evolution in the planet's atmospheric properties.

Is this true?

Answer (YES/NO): NO